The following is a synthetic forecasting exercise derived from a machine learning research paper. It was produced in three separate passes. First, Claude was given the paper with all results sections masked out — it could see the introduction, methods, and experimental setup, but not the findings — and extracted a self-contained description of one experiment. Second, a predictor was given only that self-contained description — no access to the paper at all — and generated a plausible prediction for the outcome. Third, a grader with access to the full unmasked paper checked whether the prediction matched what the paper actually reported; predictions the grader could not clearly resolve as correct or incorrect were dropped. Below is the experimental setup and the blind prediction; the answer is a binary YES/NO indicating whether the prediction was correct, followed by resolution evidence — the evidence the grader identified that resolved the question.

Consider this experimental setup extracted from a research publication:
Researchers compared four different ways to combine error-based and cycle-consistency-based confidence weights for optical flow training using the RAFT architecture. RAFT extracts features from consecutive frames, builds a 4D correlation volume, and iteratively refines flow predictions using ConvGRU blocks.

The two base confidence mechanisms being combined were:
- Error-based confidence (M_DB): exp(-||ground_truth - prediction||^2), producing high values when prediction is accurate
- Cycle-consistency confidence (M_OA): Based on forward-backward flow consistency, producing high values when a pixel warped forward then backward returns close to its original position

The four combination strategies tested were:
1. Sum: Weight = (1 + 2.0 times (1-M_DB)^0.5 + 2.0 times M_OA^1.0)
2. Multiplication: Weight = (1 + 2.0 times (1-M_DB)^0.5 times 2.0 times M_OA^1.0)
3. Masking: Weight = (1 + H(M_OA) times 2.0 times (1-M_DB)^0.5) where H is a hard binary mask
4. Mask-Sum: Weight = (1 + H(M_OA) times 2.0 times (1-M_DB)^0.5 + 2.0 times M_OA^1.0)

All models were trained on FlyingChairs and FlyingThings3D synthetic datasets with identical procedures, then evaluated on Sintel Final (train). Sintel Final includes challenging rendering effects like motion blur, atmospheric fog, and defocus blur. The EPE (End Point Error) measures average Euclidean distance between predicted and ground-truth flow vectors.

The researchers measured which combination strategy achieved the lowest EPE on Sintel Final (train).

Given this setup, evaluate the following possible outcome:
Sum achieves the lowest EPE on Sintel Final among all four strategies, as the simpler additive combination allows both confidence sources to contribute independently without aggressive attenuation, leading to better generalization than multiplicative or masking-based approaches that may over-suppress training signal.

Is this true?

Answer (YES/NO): NO